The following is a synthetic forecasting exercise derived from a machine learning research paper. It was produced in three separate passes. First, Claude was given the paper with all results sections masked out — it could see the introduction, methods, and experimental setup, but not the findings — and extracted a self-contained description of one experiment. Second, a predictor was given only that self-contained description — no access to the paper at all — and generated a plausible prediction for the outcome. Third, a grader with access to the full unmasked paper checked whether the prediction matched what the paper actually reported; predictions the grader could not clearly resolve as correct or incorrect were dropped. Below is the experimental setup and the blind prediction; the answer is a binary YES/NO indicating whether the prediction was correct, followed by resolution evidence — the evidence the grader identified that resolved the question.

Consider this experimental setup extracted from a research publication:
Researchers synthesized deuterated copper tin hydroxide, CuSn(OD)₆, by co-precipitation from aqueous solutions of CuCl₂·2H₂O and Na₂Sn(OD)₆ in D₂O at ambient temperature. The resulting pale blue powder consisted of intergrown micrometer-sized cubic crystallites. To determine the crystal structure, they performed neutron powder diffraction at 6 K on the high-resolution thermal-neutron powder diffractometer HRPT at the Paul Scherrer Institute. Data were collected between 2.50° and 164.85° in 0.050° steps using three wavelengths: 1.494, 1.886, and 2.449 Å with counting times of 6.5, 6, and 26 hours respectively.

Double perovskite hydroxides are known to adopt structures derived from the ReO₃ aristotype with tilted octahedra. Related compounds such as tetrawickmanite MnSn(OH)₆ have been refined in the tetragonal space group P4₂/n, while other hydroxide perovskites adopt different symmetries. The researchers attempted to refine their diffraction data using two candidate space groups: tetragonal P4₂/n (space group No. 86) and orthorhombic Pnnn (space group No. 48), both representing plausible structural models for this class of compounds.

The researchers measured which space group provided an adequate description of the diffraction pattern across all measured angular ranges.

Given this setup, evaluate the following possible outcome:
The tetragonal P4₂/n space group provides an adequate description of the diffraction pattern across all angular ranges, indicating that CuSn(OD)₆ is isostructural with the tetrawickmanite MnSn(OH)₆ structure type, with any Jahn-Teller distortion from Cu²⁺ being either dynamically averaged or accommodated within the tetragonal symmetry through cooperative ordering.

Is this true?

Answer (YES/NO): NO